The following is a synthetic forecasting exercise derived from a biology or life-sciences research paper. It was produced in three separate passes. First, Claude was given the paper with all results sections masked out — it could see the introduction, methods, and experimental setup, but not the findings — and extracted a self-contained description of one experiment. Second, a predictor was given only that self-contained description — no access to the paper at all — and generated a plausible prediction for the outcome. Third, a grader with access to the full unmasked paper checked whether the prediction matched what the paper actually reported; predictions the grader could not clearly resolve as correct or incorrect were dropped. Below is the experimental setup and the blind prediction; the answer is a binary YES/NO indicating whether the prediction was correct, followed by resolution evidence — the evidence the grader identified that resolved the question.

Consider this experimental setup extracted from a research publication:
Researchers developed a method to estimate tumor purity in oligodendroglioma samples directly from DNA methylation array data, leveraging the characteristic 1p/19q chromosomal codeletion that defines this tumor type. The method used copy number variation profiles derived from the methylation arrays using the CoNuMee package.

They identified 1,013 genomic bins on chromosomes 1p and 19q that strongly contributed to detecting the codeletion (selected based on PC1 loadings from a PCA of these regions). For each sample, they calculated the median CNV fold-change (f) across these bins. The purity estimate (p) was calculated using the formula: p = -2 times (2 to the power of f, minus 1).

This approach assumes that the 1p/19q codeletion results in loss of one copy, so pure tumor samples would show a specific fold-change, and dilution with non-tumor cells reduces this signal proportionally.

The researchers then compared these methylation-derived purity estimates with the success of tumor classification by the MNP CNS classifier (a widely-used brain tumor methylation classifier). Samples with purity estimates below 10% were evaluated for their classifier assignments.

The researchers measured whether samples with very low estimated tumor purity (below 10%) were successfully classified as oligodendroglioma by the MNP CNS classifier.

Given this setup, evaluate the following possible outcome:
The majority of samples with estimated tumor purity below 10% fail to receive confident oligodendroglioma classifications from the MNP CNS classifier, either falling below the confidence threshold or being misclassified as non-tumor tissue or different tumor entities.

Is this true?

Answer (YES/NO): YES